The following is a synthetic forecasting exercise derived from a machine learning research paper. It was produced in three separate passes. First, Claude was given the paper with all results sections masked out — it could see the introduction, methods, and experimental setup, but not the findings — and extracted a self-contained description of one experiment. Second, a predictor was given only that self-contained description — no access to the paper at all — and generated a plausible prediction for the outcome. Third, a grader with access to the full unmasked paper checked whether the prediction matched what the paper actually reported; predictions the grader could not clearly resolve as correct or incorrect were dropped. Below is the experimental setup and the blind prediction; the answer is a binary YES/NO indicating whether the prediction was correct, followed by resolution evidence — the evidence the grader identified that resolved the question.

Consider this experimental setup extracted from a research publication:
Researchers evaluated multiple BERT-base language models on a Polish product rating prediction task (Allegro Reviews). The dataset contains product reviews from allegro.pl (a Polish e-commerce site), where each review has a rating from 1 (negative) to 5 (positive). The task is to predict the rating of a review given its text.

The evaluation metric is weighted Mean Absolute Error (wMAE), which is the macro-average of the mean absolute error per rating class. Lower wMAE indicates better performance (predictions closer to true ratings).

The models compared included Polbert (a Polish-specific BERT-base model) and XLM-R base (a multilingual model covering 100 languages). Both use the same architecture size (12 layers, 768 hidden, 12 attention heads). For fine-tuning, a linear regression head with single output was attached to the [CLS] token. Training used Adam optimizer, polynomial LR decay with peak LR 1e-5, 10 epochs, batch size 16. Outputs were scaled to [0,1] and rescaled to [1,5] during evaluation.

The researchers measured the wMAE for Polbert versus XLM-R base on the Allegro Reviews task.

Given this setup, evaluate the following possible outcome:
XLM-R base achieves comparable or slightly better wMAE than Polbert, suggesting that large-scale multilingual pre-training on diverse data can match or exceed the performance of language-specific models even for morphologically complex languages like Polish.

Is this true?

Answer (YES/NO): YES